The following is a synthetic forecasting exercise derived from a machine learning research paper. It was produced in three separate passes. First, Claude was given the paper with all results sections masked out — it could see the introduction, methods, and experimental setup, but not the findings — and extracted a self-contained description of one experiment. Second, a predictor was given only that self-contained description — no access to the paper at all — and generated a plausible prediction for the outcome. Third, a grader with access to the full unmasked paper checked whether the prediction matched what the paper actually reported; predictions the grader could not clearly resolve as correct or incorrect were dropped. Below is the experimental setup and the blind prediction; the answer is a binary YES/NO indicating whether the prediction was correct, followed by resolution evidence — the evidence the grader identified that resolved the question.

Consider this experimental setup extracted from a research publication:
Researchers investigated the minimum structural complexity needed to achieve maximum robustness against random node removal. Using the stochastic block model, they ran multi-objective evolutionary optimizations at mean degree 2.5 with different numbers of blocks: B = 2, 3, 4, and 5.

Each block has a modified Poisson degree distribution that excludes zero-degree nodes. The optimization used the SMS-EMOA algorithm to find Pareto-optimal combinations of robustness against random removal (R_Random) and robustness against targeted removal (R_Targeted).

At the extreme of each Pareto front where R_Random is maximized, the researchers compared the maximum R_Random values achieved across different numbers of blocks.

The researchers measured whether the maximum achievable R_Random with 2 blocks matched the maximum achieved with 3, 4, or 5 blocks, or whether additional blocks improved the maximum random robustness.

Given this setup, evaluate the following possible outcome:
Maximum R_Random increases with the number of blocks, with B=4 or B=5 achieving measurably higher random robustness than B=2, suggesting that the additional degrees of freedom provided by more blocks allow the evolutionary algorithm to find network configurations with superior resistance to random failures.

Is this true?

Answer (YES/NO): NO